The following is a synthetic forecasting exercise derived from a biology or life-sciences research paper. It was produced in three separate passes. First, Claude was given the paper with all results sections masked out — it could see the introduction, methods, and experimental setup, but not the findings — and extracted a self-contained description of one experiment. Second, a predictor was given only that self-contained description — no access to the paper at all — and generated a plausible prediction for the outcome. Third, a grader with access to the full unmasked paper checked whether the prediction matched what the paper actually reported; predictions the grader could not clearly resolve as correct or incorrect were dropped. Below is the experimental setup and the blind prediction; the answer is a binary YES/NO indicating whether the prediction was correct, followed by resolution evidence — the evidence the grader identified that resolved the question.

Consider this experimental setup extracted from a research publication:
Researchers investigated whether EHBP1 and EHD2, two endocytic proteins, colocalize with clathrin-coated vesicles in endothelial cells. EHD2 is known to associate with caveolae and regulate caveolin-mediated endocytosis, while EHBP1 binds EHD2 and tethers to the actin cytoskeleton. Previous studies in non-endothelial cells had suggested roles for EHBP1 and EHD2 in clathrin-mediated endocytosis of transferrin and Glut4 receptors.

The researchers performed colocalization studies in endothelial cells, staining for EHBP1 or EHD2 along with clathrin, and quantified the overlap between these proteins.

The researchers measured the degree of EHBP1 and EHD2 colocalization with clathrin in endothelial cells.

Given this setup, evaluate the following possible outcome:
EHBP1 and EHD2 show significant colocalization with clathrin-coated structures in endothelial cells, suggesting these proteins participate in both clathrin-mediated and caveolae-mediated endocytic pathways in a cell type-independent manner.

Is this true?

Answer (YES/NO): NO